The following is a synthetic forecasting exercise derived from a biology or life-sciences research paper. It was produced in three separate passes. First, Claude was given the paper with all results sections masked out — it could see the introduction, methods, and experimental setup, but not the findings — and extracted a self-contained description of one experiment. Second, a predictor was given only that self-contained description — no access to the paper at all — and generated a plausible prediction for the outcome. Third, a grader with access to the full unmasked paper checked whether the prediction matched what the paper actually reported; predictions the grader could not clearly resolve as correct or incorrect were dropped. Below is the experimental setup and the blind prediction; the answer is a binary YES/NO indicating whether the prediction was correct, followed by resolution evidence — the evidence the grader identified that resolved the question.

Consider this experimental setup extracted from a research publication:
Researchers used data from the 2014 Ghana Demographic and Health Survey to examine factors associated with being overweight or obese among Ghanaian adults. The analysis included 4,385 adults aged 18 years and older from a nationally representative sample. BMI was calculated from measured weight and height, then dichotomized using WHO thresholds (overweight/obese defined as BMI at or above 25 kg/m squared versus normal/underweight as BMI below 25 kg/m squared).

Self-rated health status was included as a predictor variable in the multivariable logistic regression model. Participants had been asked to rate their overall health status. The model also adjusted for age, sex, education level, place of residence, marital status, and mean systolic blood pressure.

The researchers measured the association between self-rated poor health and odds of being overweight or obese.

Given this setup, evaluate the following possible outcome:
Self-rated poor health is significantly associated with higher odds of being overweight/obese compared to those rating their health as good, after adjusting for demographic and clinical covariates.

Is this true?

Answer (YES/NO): NO